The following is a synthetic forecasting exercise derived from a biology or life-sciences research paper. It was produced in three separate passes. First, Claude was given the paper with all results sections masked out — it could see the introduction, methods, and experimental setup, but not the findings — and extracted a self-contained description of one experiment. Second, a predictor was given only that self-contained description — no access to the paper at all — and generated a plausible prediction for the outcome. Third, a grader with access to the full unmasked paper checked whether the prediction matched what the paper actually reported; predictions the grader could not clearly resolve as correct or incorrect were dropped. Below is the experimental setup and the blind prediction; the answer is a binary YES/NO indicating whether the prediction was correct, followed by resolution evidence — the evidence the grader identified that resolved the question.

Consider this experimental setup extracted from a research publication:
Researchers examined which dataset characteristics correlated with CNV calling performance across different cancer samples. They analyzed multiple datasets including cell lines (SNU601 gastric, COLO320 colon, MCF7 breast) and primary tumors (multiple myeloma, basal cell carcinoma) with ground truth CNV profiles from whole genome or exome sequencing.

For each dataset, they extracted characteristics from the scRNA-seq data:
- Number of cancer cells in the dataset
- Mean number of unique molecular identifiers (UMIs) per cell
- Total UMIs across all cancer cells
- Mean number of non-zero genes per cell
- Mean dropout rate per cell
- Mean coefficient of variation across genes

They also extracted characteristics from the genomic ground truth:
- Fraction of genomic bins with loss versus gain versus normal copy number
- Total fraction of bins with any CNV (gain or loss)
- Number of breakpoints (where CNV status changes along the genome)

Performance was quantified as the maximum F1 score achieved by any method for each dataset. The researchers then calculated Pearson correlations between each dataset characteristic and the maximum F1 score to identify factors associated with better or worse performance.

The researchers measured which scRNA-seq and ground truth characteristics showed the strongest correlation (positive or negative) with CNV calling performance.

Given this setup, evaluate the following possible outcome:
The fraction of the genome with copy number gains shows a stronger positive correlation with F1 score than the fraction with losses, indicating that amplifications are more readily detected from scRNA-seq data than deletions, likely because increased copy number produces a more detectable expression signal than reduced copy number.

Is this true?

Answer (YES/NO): NO